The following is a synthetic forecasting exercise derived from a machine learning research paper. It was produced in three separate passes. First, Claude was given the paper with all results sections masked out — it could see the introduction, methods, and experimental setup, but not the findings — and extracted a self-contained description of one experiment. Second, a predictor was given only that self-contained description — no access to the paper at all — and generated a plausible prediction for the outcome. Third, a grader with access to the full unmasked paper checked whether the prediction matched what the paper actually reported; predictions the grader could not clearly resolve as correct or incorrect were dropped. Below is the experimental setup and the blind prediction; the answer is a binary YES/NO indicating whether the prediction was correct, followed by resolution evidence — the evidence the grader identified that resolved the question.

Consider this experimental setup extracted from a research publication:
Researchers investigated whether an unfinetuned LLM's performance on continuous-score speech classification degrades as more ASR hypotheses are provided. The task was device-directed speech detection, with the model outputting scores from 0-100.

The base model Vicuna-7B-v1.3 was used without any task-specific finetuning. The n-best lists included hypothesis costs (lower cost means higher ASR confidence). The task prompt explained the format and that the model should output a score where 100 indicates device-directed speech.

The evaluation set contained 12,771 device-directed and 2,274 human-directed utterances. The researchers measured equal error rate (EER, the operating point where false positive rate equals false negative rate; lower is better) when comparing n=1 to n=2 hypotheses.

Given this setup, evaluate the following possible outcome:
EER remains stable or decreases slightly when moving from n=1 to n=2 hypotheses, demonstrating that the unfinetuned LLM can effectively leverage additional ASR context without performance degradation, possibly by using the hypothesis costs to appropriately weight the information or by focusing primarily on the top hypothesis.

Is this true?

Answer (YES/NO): NO